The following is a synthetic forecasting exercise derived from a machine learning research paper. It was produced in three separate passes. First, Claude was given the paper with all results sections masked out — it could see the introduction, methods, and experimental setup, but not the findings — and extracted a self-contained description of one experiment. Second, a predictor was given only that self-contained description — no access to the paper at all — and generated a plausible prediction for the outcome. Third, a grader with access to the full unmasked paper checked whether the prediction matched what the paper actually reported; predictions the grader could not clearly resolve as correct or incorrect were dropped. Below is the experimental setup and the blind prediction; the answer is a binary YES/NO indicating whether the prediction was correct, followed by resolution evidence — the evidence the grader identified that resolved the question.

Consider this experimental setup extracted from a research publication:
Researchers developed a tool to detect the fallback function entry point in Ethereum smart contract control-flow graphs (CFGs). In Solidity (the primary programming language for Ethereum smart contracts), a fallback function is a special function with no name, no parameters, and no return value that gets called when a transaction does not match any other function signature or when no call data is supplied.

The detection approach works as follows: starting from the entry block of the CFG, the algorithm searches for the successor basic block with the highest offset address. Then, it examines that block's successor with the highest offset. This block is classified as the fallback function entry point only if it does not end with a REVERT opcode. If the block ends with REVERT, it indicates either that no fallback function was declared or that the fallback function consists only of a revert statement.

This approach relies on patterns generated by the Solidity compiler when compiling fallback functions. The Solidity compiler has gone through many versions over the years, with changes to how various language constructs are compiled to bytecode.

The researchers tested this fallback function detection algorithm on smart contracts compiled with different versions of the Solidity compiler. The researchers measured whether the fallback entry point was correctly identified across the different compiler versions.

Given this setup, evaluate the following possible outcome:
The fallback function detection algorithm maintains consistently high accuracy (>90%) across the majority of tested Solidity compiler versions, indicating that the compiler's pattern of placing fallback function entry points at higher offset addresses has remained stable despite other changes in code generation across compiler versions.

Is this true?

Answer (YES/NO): NO